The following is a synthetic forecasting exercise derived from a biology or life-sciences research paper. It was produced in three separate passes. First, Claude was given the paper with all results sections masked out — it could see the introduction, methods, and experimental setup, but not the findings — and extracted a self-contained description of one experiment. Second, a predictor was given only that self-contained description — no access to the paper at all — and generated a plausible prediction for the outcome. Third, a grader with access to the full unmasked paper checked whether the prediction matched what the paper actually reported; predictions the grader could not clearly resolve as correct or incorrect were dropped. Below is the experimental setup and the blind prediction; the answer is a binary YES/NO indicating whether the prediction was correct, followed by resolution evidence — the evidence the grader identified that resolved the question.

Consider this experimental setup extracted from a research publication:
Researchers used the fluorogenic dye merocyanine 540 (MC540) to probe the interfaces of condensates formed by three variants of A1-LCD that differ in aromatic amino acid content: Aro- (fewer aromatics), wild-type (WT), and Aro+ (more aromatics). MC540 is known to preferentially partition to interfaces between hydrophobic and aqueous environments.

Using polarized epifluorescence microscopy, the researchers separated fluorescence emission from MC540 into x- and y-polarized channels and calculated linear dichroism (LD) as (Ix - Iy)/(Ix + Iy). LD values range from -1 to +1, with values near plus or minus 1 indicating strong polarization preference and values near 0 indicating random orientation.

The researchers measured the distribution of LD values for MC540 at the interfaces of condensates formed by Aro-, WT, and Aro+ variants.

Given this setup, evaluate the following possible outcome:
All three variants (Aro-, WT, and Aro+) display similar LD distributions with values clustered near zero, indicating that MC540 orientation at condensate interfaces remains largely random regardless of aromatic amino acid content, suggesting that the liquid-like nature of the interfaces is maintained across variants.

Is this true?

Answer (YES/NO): NO